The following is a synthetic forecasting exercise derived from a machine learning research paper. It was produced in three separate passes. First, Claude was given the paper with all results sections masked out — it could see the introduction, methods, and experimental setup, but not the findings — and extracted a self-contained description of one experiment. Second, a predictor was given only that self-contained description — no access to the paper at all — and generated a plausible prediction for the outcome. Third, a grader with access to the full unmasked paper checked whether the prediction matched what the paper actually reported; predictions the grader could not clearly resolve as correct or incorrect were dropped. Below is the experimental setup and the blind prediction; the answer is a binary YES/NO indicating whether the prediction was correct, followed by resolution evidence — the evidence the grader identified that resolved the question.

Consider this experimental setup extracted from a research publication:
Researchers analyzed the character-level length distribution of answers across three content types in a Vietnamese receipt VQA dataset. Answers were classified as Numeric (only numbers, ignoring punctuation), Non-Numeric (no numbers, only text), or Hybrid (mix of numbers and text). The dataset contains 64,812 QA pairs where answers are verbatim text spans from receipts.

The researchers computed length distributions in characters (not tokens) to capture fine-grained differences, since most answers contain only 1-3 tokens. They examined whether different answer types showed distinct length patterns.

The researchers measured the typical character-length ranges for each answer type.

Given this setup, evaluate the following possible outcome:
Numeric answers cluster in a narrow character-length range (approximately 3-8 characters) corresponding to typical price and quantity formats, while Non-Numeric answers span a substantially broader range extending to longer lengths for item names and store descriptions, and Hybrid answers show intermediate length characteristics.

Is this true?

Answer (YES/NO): NO